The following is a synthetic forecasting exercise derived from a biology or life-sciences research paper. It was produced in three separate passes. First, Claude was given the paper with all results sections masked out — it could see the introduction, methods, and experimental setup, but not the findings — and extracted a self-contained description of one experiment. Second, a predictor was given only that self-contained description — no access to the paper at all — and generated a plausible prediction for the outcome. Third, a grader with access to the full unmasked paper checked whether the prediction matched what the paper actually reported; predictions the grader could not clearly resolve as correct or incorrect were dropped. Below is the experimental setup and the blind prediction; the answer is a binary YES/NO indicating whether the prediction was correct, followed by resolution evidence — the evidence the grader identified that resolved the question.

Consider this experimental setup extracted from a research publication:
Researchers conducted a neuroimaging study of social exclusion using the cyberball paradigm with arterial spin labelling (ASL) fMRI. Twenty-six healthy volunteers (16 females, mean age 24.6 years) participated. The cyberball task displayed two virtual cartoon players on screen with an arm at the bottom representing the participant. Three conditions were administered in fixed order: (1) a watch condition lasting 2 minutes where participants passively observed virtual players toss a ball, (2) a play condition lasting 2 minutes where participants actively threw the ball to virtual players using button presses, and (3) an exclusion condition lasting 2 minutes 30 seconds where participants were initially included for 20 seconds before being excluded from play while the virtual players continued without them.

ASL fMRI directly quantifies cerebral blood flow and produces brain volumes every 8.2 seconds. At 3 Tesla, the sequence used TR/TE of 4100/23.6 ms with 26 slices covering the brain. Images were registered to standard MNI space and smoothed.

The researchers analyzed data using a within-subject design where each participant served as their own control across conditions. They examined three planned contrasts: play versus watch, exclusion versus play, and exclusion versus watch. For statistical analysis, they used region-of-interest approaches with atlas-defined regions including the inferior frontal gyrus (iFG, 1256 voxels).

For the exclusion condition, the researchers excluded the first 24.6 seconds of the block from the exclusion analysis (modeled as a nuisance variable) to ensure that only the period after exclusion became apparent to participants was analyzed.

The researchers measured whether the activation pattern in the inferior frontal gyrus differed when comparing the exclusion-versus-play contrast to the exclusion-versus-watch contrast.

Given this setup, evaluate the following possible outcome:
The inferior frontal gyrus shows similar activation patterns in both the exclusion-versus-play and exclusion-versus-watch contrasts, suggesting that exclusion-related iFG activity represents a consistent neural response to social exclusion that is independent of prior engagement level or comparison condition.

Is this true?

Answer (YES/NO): NO